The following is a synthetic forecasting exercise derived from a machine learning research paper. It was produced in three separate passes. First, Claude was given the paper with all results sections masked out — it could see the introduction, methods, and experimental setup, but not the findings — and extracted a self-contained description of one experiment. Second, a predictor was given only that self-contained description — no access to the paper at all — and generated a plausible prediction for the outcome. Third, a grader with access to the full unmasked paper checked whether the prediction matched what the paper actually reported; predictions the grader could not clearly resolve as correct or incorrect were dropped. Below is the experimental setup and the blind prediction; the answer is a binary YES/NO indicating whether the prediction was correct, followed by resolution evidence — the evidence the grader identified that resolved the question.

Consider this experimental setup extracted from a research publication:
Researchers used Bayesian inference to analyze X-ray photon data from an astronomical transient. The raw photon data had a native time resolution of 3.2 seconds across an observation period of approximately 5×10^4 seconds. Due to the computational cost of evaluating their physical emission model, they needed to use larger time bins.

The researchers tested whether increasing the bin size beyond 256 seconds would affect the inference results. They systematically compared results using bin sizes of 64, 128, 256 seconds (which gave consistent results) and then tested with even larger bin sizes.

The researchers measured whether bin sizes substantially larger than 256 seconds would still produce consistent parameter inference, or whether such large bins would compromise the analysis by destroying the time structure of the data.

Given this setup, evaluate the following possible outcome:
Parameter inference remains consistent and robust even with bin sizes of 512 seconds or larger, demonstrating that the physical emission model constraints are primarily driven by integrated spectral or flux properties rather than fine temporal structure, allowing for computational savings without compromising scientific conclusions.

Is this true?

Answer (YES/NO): NO